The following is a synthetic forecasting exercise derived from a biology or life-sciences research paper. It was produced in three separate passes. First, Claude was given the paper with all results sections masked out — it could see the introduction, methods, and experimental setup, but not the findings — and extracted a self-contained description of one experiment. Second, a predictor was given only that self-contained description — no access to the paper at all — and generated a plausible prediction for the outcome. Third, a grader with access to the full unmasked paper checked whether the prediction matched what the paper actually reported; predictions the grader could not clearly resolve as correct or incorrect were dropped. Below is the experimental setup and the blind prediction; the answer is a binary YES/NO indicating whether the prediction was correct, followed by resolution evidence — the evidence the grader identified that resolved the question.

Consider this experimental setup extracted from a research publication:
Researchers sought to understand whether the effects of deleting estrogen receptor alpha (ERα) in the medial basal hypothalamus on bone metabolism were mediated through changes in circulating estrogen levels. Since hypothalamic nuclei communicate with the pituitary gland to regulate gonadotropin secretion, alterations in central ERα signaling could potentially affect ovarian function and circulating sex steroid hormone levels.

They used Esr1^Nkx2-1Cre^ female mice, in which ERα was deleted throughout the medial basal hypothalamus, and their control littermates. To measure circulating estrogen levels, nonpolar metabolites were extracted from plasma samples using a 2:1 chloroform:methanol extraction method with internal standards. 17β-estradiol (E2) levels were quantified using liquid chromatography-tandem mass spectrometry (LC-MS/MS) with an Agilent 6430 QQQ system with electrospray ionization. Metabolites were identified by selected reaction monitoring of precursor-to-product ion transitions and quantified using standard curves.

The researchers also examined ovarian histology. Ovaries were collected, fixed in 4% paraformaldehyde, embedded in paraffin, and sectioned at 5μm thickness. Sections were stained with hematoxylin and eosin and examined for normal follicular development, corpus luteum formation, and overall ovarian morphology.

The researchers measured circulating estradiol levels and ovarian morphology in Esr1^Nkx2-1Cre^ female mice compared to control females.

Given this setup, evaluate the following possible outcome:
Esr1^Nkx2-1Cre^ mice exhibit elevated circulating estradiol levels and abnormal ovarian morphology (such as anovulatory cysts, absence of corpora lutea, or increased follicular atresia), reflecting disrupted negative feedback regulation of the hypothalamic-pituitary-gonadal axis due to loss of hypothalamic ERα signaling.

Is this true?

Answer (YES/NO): NO